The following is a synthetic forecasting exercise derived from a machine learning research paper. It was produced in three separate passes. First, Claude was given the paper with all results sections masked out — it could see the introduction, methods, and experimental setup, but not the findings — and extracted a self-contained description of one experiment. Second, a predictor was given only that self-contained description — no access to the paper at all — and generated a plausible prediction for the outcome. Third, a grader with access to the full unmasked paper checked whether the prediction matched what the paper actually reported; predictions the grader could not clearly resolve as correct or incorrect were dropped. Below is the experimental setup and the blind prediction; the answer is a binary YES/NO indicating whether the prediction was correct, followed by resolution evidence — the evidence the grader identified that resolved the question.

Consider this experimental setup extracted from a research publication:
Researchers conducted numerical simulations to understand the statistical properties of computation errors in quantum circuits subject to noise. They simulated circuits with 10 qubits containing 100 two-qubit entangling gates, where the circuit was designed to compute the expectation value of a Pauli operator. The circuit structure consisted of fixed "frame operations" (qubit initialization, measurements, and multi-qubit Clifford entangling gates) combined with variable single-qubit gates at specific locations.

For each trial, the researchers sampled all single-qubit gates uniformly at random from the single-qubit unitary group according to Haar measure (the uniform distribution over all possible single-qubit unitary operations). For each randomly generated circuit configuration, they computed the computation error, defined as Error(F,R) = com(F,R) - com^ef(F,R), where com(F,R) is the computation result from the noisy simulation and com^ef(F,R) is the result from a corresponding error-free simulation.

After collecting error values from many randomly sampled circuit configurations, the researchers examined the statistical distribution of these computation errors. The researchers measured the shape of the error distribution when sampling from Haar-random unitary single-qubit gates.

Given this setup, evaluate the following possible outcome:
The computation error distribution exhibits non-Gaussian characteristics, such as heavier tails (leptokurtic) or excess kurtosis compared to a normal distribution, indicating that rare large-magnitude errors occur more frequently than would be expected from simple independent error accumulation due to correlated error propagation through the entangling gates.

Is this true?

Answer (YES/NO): NO